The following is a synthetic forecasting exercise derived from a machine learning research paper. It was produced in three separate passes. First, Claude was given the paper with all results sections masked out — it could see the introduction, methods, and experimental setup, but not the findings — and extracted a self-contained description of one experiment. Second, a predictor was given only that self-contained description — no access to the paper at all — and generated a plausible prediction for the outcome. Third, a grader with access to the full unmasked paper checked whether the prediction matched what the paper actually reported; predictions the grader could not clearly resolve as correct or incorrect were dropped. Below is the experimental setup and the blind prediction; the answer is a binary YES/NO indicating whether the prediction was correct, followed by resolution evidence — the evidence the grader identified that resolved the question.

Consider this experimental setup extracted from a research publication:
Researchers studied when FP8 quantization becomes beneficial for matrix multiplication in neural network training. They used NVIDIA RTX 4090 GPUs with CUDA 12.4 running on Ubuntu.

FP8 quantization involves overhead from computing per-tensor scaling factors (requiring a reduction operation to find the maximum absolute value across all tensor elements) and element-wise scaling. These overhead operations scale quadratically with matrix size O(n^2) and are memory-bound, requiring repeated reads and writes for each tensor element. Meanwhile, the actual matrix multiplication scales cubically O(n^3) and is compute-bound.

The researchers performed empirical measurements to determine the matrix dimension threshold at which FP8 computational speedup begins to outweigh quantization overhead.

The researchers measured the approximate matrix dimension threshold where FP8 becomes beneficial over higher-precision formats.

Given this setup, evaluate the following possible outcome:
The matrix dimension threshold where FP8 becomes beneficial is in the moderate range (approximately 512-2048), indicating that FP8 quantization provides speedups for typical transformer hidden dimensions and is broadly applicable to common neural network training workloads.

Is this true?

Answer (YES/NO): NO